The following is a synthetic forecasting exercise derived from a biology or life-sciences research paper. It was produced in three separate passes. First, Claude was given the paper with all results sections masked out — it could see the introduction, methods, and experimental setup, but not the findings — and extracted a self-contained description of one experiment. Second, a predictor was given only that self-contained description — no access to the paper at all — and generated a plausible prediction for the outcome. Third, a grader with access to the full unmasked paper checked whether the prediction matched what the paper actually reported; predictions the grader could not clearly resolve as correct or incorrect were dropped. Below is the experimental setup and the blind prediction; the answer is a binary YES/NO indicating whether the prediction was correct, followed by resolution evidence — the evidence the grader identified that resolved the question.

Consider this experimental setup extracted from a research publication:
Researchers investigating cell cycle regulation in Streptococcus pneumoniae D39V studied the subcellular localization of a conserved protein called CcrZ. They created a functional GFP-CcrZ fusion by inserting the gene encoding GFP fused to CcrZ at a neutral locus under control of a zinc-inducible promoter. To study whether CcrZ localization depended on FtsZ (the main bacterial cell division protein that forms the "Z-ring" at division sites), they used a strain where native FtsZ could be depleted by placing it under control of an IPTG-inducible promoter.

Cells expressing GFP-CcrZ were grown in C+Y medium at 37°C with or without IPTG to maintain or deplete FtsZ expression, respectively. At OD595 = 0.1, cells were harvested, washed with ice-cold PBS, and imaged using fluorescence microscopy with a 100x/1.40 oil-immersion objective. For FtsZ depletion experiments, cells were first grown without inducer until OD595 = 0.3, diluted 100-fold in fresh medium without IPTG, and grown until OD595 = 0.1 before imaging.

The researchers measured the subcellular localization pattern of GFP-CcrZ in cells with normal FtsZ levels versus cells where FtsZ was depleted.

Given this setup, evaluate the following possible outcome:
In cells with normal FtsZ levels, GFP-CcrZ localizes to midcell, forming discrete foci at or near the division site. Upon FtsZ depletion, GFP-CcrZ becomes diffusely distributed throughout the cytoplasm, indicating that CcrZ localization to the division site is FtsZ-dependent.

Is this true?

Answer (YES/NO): YES